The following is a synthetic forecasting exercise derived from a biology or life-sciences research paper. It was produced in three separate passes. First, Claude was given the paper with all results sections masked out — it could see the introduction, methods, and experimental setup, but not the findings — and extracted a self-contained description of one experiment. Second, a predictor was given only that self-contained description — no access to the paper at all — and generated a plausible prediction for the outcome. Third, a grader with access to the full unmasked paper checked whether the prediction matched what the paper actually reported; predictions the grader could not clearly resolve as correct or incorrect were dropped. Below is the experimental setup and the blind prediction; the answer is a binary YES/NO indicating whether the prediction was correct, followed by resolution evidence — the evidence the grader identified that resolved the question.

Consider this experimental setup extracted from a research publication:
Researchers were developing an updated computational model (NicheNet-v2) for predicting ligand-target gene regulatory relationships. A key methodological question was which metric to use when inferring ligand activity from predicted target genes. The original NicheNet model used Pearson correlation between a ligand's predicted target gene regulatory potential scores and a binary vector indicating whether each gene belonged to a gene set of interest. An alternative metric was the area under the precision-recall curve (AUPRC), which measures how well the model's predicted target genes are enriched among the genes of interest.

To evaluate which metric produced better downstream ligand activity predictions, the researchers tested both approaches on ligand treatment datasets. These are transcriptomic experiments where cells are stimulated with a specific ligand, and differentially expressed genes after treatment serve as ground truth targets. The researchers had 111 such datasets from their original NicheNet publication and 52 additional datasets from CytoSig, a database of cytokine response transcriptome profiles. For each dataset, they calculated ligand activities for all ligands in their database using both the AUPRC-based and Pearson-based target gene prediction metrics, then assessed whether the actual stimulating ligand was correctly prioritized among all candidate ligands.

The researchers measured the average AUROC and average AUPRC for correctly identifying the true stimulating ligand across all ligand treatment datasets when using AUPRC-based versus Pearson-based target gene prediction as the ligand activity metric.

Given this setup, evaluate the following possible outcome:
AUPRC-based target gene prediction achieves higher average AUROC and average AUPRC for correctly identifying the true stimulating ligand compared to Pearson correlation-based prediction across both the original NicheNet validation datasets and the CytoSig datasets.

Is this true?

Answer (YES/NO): YES